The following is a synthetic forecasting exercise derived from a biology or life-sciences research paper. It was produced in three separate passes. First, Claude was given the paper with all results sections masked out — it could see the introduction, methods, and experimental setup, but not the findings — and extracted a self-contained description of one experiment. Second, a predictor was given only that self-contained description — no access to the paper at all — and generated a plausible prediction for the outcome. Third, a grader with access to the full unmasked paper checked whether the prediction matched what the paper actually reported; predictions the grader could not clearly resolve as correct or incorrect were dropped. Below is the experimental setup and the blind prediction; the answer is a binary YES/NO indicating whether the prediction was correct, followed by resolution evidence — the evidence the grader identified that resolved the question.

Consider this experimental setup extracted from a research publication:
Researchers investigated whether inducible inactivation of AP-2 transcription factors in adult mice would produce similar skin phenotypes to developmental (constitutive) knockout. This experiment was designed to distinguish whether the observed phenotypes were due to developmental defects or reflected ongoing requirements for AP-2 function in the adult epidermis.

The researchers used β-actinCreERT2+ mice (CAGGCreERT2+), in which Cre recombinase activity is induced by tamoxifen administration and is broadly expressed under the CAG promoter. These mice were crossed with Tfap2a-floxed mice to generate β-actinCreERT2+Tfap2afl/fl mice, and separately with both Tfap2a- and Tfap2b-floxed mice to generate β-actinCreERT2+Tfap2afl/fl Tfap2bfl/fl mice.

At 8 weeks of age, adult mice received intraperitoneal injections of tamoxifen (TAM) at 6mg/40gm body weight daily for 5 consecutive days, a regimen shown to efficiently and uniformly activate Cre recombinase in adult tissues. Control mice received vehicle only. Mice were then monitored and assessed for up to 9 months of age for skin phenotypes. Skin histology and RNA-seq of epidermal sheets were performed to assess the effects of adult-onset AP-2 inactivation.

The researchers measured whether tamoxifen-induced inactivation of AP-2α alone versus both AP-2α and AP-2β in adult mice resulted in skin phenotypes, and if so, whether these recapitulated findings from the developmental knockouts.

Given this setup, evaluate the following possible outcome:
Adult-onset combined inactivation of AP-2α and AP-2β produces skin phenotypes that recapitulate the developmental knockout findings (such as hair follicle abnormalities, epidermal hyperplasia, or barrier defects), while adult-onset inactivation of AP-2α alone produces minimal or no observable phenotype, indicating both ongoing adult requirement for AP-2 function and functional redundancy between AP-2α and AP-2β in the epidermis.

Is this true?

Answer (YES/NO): NO